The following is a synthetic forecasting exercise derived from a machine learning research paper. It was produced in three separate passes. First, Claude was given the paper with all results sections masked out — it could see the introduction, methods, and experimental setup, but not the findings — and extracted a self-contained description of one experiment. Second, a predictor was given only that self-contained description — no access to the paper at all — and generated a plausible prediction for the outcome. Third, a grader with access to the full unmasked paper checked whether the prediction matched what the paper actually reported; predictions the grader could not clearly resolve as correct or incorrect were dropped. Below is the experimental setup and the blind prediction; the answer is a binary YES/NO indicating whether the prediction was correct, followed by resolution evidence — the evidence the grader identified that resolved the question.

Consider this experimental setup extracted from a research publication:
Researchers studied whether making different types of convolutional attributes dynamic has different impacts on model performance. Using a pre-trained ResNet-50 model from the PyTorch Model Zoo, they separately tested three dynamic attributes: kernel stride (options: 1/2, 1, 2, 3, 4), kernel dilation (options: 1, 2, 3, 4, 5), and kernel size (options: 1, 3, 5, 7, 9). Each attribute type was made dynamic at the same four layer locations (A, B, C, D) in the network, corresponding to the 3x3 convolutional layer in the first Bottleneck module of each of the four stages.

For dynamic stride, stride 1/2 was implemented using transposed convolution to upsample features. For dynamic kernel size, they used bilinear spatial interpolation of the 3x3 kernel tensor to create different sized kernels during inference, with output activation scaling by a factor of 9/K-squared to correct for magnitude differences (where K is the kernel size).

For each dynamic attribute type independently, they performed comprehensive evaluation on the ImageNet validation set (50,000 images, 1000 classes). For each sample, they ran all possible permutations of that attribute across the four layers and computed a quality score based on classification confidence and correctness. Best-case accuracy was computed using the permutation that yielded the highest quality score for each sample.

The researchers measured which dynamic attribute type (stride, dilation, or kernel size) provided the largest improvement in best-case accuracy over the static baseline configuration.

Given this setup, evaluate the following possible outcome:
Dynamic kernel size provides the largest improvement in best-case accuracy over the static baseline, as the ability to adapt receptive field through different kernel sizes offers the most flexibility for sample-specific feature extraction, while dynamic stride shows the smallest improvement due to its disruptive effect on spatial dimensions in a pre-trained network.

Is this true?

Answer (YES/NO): NO